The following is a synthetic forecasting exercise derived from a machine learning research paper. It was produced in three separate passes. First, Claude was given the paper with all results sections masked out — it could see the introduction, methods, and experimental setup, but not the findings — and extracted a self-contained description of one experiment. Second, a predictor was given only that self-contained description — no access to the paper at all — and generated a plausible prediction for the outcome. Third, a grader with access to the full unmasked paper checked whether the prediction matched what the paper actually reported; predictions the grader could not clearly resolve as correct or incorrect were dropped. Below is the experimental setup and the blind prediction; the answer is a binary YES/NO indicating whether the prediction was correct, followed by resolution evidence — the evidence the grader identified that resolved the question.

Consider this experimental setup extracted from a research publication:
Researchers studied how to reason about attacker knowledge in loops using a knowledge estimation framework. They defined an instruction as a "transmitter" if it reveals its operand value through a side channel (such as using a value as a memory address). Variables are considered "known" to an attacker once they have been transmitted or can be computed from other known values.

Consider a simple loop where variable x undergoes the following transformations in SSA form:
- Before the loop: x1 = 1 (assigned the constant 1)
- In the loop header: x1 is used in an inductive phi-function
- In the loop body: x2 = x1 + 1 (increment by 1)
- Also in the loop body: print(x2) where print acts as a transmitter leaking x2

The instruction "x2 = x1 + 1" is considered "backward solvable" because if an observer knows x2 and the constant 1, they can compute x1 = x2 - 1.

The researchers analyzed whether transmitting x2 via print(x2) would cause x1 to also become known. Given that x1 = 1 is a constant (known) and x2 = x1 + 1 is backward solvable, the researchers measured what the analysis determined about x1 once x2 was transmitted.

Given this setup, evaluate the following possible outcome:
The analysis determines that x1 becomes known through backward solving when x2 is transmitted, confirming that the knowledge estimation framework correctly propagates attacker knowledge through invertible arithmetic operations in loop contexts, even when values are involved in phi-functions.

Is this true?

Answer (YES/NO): YES